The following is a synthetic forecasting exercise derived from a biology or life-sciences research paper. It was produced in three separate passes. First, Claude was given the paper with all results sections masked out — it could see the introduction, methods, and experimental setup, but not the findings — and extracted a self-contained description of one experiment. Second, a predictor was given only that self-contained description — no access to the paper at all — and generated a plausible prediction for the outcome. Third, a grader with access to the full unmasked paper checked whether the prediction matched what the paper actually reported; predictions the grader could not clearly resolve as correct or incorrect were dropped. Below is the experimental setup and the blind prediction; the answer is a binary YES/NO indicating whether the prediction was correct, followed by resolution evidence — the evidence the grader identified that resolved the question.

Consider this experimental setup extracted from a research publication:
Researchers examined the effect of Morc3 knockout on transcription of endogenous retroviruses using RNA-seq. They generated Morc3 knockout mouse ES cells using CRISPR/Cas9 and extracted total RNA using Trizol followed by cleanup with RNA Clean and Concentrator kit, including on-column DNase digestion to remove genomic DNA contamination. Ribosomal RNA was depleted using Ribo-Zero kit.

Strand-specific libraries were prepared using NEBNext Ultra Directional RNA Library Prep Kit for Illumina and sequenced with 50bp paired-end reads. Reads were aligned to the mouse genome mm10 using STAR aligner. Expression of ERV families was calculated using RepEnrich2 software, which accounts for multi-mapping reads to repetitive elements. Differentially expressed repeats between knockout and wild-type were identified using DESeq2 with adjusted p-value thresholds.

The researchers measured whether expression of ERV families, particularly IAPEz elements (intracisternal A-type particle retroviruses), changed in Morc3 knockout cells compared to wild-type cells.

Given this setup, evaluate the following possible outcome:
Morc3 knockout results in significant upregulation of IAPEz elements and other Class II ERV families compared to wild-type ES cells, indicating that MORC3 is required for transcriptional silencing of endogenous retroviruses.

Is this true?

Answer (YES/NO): YES